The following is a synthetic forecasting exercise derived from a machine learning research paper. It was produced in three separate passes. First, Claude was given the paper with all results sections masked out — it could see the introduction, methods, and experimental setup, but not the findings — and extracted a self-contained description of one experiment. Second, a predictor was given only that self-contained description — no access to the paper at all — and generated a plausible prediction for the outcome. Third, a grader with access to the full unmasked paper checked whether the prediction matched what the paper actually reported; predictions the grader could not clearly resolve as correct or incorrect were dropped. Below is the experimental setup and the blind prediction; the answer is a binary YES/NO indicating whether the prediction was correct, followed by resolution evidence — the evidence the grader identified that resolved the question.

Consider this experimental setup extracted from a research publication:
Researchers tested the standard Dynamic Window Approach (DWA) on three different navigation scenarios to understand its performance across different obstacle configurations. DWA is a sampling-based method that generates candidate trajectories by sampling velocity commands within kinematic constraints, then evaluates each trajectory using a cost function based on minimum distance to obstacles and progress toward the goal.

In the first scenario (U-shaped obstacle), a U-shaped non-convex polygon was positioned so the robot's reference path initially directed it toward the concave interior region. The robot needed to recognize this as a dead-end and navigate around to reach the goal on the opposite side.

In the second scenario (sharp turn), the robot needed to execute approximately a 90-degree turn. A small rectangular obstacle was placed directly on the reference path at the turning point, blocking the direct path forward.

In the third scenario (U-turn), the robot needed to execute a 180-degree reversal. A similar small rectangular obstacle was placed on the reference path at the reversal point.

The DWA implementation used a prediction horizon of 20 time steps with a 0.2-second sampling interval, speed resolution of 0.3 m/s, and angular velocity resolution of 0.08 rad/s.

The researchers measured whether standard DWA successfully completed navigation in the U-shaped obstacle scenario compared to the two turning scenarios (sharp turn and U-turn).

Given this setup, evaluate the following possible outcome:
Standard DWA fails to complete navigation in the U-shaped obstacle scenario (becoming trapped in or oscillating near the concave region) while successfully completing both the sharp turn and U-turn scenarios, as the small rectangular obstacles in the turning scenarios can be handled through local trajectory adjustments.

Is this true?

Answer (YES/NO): YES